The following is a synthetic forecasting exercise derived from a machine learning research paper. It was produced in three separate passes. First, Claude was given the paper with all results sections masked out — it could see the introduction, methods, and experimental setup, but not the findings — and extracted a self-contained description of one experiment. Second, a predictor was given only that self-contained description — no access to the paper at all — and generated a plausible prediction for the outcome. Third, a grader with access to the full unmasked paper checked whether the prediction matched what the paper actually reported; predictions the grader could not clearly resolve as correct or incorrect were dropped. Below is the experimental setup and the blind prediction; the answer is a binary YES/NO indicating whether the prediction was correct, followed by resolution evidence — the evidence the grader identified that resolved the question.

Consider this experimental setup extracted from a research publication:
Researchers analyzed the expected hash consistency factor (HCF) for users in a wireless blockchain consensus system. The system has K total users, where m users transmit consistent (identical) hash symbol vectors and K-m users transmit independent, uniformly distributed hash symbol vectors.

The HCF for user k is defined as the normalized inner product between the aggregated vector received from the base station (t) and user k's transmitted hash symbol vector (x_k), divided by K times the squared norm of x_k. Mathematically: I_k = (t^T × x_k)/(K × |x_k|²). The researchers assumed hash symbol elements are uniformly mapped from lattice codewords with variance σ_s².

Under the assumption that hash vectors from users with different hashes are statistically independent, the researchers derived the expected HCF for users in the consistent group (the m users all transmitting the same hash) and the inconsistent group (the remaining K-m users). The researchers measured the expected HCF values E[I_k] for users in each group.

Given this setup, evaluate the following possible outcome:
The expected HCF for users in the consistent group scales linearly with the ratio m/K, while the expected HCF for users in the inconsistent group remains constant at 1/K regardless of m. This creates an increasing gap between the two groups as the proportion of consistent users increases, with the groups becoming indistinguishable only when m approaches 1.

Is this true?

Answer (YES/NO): YES